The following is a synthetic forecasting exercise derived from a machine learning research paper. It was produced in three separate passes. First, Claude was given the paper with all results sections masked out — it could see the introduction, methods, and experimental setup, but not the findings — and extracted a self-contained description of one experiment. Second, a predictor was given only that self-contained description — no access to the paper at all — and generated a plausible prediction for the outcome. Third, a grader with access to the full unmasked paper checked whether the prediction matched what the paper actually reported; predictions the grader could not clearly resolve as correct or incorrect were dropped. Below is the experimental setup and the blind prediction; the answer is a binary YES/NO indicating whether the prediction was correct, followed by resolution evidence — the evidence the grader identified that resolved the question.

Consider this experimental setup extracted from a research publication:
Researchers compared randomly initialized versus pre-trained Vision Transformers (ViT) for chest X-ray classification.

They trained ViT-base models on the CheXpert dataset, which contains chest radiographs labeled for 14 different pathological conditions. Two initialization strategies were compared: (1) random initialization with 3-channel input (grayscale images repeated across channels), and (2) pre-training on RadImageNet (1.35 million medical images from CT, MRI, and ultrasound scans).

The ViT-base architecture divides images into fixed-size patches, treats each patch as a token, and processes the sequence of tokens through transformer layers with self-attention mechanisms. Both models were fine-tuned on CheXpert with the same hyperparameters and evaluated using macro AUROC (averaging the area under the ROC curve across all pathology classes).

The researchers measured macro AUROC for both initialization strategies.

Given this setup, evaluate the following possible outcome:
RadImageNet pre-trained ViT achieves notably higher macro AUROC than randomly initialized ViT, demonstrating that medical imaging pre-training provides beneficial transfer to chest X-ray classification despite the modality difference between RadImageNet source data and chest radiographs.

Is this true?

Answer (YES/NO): NO